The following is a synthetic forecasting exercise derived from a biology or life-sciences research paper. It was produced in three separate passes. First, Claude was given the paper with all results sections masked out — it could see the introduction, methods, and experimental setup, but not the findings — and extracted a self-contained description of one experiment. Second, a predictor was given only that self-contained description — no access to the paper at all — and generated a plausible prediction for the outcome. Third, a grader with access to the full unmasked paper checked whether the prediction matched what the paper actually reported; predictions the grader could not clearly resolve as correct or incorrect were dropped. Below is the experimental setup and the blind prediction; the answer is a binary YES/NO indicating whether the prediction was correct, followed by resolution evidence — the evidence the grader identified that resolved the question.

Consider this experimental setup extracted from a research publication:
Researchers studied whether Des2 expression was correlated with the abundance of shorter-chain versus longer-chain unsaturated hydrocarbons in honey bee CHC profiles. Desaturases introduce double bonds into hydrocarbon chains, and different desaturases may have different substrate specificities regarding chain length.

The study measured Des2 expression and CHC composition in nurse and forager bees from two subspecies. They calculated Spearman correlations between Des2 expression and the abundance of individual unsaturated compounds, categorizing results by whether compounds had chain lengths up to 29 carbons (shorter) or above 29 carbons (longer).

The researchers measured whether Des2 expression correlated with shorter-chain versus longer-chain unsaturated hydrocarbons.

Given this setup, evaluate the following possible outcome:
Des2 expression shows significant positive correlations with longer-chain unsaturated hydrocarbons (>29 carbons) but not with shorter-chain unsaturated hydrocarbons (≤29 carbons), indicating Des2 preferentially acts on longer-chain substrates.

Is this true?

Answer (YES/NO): NO